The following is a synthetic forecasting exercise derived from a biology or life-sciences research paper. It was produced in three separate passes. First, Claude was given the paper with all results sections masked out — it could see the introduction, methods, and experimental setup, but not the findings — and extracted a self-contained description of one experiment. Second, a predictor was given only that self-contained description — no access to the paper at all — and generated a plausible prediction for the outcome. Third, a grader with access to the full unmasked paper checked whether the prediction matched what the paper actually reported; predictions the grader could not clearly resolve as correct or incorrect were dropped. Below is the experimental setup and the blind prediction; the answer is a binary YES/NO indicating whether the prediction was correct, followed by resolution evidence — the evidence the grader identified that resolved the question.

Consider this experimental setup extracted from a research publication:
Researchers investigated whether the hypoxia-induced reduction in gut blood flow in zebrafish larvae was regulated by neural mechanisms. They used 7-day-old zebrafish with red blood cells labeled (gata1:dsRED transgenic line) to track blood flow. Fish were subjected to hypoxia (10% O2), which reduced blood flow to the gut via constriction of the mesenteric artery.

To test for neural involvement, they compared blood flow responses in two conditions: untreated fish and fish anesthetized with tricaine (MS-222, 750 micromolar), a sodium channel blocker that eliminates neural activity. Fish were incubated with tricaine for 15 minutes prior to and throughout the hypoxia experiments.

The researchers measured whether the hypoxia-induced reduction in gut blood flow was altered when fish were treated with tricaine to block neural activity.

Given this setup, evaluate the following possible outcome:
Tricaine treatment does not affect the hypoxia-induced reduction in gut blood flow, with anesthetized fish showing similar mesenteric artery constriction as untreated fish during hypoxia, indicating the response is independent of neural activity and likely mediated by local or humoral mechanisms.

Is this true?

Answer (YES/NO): NO